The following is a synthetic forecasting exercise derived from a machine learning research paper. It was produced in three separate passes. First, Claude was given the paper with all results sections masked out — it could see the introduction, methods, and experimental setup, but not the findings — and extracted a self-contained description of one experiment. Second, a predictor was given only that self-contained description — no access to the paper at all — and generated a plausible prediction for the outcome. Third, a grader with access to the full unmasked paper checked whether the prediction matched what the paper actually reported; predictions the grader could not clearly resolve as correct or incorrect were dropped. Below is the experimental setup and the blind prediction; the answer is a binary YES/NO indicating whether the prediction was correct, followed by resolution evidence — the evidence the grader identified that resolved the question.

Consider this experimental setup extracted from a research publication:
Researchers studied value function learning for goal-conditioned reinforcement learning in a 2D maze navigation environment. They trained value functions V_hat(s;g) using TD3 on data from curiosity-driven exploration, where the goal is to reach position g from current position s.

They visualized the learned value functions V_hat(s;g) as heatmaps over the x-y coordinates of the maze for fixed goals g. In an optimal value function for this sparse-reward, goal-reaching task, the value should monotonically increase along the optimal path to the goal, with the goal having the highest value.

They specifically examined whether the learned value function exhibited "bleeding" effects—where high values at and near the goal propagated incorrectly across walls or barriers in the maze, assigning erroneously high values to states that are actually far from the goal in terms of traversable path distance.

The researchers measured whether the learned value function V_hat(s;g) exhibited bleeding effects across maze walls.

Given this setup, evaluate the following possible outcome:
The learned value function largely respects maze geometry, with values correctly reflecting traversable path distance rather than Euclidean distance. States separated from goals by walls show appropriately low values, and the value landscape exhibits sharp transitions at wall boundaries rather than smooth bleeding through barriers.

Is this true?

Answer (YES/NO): NO